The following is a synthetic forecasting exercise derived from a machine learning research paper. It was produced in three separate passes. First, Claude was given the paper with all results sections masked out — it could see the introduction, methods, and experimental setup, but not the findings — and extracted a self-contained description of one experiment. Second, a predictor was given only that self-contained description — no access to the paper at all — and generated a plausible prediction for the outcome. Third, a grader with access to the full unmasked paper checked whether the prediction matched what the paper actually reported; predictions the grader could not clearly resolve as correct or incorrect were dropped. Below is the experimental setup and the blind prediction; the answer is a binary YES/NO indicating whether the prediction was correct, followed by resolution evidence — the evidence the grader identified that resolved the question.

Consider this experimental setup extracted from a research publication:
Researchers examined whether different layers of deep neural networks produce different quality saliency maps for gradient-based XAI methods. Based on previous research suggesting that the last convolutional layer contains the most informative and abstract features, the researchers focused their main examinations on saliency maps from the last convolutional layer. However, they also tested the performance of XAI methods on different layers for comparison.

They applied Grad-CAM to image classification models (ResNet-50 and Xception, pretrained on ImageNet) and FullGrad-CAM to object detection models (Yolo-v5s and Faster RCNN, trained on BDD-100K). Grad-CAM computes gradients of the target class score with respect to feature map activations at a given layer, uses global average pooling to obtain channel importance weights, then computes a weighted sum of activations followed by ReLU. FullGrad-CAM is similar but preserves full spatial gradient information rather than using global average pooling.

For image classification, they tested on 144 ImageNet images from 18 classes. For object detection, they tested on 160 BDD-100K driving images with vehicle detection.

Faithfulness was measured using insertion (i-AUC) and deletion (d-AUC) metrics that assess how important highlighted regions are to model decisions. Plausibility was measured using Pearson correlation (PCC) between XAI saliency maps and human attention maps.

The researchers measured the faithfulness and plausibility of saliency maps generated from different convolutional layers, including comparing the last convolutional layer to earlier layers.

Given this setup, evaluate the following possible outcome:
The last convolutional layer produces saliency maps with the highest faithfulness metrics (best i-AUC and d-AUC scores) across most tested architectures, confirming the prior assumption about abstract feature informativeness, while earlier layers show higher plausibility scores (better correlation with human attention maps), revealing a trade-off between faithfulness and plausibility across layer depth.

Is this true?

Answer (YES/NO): NO